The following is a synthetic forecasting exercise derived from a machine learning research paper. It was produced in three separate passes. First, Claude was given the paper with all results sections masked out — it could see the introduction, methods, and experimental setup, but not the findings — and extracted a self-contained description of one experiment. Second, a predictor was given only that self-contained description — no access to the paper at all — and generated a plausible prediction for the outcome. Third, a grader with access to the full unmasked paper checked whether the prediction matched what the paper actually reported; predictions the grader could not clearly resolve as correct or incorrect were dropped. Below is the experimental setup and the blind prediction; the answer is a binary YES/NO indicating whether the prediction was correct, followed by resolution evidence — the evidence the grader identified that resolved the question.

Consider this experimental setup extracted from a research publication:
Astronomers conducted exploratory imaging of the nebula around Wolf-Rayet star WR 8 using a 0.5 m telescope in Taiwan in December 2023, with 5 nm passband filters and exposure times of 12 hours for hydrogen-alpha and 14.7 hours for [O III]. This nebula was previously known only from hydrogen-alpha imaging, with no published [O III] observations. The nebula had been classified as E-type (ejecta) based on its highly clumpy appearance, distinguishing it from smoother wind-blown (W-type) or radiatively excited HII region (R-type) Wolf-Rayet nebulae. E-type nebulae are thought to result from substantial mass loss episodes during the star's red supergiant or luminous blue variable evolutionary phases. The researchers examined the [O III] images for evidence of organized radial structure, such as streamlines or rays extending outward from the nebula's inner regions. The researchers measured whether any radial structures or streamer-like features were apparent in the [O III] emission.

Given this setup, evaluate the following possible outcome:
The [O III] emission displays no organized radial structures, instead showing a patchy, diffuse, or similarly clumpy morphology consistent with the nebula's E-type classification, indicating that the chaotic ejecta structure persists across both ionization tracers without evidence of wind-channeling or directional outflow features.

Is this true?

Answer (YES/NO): NO